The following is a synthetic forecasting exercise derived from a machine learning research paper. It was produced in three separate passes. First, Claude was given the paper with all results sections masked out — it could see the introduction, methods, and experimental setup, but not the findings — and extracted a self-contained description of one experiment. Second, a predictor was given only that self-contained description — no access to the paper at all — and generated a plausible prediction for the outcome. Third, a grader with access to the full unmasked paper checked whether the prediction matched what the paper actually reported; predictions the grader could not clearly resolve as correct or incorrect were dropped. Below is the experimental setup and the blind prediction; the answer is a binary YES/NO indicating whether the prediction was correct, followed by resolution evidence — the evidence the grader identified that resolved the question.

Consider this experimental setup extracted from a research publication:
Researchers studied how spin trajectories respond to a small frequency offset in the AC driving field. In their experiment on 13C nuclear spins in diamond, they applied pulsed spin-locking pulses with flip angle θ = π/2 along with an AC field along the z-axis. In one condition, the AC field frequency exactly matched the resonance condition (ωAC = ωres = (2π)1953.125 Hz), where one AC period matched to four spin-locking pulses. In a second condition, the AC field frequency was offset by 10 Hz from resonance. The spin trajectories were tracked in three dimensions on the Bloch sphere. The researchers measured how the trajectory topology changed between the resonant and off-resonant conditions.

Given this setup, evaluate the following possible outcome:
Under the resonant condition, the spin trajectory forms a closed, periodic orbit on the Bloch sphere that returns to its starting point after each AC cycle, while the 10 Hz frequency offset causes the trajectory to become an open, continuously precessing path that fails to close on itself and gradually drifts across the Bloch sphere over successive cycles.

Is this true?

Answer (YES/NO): YES